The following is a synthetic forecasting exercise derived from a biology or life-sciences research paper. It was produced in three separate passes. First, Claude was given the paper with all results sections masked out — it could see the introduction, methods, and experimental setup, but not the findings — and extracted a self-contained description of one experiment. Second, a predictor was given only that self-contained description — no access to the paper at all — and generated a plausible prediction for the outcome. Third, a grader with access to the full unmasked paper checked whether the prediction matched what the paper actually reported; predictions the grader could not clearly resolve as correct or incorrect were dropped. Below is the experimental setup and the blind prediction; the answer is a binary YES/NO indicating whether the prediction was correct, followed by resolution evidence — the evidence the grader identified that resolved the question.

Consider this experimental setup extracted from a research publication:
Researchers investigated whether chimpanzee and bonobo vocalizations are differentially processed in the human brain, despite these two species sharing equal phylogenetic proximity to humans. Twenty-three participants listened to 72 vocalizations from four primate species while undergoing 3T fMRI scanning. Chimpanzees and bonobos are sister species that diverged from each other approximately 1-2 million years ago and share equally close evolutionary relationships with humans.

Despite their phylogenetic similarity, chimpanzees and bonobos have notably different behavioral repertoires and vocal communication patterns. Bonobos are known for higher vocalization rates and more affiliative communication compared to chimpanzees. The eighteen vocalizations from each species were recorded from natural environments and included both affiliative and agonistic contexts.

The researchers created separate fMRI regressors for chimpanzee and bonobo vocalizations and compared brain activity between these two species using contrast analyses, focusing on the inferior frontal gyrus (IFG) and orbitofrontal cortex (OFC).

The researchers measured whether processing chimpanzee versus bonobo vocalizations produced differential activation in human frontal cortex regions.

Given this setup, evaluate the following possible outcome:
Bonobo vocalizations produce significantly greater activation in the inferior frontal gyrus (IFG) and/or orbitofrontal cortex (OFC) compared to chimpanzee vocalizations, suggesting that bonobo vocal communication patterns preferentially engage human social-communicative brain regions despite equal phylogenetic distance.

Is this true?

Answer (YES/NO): NO